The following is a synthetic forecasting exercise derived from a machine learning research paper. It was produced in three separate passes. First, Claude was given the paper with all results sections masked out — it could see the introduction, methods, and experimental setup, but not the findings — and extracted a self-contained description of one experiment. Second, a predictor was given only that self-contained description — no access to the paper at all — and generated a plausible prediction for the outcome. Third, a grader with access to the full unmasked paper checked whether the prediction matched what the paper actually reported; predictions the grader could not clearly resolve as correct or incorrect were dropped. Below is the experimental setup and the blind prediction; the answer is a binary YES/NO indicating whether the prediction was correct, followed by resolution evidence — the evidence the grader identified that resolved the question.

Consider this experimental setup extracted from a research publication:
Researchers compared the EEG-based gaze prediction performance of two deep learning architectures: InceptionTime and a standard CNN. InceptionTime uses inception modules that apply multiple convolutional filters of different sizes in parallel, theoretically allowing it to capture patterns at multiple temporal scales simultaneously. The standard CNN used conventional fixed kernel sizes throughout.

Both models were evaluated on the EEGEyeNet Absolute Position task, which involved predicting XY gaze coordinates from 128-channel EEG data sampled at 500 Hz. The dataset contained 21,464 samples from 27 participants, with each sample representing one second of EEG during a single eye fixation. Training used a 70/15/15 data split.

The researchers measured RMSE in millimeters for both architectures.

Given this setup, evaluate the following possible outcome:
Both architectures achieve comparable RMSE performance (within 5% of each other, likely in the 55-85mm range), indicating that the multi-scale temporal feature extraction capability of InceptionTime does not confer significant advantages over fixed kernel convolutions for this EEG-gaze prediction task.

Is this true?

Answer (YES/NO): YES